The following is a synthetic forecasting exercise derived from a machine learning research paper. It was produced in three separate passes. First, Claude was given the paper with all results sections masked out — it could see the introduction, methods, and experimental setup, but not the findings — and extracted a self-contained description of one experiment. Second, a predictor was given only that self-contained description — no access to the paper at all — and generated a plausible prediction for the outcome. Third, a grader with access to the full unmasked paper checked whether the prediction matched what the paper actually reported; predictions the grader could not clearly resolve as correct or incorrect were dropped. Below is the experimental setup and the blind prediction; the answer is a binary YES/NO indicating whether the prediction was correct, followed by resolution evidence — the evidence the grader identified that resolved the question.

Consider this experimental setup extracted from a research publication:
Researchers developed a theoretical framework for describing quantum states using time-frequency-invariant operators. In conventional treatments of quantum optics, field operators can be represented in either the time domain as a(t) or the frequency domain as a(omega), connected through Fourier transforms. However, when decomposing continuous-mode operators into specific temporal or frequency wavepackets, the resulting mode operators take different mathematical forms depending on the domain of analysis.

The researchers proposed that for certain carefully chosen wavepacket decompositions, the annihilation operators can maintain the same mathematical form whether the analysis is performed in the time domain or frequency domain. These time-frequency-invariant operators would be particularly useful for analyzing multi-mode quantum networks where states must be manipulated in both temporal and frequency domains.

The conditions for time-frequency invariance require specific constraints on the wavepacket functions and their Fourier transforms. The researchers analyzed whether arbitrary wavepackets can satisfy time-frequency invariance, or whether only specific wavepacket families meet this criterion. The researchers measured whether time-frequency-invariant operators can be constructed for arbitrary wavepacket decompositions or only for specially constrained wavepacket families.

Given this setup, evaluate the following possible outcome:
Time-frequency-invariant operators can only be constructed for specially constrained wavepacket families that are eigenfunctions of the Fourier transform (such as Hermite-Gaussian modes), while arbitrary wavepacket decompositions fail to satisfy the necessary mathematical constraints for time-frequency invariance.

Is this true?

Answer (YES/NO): NO